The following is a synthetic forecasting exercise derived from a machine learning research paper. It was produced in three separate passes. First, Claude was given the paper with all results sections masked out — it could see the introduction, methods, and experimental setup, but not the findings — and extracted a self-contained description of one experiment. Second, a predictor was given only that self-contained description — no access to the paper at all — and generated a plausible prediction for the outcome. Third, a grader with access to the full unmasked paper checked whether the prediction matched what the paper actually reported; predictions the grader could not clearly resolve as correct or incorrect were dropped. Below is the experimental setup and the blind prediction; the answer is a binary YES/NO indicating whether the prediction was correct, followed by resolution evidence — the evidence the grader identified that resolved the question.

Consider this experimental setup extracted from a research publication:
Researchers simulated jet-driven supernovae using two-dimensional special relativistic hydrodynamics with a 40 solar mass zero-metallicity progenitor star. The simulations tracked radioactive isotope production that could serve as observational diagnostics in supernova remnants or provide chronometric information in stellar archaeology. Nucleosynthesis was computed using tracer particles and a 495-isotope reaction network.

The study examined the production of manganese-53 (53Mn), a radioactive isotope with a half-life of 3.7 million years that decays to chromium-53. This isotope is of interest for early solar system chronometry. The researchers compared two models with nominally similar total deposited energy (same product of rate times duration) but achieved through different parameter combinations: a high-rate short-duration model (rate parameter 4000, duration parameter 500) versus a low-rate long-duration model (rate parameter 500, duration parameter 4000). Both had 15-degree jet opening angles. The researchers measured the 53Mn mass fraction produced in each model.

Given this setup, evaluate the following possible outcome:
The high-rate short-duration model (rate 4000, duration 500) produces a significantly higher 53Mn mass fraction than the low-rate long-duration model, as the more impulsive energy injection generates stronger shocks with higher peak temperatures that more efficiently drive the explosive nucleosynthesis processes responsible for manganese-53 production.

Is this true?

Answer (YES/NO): YES